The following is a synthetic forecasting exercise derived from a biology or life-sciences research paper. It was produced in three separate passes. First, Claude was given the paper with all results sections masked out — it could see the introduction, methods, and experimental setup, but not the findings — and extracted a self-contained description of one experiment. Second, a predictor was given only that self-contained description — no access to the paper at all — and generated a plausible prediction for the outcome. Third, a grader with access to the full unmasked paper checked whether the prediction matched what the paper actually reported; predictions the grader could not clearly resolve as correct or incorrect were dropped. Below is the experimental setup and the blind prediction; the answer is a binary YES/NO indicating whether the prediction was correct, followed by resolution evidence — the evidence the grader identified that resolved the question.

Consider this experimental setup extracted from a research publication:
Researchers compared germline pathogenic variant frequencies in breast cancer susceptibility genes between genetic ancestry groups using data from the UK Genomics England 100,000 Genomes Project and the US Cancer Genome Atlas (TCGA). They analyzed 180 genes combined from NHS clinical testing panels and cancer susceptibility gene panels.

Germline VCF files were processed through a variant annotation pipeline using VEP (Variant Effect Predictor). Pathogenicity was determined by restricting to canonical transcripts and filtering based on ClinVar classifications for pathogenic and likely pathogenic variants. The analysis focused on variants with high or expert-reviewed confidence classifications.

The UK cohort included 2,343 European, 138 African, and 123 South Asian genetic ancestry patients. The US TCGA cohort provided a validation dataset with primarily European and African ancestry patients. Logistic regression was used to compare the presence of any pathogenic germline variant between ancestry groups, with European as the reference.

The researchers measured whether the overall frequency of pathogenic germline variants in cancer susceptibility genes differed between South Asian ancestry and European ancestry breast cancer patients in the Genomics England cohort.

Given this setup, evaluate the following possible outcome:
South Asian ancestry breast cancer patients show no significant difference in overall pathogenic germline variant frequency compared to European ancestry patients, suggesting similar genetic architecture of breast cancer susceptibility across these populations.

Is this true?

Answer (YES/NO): NO